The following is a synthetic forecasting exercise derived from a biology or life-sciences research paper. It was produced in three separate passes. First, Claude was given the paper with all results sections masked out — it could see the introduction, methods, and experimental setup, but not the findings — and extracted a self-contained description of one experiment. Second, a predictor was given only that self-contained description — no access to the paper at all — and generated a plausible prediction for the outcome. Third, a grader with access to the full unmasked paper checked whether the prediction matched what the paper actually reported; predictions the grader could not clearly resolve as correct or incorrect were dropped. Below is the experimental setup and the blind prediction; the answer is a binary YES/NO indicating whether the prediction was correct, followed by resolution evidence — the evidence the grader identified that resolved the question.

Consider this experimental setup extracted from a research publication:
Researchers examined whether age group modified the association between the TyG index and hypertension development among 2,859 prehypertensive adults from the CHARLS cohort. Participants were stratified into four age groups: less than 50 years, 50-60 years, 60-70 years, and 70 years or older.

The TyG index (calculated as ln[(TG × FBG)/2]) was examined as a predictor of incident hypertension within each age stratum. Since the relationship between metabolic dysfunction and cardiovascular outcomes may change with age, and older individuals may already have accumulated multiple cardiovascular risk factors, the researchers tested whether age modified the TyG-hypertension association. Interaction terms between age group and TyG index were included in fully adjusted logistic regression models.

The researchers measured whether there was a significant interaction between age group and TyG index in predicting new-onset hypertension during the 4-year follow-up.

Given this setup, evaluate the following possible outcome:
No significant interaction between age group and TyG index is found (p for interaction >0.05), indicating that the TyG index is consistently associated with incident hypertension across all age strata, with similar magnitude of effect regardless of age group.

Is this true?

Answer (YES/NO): NO